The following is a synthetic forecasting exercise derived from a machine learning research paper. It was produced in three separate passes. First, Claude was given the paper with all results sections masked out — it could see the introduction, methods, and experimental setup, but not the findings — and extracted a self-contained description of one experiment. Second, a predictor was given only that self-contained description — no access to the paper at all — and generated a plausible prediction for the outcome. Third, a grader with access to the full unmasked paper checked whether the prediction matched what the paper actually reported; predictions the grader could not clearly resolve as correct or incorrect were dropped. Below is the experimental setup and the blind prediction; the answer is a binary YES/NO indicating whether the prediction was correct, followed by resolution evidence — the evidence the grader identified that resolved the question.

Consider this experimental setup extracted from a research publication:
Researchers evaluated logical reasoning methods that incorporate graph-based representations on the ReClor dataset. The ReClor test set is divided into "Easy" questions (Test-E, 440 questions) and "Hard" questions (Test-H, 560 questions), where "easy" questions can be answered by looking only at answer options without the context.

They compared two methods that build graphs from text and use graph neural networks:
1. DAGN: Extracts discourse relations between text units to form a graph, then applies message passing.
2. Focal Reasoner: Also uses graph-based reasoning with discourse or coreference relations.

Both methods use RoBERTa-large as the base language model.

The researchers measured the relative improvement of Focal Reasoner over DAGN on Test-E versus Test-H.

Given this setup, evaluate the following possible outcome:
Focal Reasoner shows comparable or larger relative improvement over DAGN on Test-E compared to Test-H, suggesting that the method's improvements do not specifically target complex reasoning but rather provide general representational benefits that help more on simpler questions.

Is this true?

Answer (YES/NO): YES